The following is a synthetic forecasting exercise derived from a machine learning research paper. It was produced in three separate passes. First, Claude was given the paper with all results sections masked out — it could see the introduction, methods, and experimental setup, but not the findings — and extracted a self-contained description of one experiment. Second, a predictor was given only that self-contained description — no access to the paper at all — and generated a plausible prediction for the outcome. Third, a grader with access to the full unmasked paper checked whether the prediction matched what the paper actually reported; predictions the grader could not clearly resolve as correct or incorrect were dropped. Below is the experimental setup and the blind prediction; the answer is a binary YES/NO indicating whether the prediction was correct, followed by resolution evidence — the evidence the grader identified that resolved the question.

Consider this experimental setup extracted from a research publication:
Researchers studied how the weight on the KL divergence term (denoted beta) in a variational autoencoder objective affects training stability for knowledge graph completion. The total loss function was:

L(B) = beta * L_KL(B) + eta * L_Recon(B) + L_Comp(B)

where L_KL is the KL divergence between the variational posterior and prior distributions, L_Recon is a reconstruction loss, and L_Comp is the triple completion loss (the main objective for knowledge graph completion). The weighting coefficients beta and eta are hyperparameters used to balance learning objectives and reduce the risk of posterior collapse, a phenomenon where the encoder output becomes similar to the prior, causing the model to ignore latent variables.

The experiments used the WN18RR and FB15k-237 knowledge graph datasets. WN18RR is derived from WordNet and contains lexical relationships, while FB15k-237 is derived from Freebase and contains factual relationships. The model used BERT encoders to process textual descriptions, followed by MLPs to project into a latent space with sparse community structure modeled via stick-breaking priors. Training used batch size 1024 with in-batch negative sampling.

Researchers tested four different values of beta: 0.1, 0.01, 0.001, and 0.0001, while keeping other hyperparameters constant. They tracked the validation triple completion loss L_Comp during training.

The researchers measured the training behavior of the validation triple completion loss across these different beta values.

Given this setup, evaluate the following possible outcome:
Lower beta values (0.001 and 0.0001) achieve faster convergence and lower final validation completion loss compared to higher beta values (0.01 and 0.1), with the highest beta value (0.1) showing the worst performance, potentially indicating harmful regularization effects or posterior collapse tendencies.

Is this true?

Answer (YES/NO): NO